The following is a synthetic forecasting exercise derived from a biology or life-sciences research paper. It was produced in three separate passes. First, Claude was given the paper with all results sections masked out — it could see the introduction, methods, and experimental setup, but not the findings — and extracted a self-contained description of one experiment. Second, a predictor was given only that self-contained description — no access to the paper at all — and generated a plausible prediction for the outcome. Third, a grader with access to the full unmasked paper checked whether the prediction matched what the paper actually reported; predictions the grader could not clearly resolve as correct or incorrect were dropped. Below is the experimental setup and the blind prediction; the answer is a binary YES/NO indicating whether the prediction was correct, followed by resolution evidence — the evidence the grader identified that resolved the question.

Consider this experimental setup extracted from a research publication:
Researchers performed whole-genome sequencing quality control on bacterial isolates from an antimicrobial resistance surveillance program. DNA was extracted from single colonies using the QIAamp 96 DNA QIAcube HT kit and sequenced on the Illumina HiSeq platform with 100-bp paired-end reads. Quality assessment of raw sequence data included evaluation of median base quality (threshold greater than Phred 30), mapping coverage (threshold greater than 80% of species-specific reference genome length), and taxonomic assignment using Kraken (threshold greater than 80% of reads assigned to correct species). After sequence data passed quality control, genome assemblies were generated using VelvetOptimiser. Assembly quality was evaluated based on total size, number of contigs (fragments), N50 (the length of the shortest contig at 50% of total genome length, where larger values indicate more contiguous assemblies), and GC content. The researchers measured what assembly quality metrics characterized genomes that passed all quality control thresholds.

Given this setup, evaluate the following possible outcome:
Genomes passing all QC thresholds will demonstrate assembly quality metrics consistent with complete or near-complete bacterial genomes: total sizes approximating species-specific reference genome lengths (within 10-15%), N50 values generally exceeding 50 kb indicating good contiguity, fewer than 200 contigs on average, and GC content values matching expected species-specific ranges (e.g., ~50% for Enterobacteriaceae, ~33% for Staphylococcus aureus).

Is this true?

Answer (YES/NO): YES